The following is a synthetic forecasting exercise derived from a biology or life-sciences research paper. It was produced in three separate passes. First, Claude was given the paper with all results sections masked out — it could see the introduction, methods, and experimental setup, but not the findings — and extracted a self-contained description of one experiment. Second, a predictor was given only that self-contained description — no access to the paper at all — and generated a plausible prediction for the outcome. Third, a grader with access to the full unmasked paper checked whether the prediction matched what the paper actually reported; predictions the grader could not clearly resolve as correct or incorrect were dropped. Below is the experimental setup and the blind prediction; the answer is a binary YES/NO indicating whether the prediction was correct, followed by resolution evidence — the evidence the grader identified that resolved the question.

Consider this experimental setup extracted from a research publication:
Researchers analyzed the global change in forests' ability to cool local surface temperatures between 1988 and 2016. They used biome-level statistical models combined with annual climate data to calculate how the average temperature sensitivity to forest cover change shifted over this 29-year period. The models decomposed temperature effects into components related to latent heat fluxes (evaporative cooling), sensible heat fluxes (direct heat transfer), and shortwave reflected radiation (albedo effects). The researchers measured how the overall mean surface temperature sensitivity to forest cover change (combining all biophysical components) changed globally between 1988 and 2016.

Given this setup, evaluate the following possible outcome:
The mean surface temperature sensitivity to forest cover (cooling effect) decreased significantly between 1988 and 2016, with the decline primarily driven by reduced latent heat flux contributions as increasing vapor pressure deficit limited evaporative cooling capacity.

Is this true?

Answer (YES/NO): NO